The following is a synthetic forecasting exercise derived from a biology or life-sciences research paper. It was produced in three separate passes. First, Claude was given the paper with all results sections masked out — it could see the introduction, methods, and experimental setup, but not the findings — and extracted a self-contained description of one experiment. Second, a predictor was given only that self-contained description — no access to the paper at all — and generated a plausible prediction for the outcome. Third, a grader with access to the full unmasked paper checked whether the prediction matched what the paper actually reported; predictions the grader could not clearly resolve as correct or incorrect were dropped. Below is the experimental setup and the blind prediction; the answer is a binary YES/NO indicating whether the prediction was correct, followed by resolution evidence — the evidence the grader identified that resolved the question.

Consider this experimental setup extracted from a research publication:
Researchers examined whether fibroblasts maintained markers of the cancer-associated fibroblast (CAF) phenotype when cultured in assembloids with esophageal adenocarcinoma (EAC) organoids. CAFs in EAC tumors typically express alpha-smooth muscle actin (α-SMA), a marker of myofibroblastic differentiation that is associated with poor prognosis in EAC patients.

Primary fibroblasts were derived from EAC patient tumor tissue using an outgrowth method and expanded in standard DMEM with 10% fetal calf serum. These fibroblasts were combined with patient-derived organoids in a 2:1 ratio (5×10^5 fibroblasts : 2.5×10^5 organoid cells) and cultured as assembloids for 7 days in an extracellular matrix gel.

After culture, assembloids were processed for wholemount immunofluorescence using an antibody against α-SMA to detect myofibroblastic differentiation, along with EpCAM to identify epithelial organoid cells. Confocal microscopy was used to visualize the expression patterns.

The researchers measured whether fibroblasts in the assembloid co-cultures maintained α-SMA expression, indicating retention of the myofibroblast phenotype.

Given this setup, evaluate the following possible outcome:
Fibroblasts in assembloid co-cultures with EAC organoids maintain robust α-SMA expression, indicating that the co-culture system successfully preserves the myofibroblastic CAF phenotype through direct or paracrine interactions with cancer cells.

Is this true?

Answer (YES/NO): NO